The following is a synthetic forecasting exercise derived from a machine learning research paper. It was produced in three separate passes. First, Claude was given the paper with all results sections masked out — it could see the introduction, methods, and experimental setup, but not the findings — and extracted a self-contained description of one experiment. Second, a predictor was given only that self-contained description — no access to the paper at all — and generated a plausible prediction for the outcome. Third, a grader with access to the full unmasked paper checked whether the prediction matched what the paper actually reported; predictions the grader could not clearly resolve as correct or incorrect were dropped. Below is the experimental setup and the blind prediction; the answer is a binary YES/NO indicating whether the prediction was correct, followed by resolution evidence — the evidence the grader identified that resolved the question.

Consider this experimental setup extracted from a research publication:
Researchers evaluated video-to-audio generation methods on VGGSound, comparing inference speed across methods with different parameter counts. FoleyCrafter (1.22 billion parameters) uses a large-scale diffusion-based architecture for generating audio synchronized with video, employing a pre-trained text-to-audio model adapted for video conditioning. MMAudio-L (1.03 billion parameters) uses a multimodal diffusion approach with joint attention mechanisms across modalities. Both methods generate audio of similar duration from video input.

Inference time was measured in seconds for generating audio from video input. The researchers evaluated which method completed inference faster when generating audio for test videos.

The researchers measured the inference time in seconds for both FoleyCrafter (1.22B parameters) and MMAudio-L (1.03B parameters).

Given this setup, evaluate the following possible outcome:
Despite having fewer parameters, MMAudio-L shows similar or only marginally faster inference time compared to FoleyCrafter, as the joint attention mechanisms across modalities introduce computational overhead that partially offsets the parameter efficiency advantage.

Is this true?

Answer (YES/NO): NO